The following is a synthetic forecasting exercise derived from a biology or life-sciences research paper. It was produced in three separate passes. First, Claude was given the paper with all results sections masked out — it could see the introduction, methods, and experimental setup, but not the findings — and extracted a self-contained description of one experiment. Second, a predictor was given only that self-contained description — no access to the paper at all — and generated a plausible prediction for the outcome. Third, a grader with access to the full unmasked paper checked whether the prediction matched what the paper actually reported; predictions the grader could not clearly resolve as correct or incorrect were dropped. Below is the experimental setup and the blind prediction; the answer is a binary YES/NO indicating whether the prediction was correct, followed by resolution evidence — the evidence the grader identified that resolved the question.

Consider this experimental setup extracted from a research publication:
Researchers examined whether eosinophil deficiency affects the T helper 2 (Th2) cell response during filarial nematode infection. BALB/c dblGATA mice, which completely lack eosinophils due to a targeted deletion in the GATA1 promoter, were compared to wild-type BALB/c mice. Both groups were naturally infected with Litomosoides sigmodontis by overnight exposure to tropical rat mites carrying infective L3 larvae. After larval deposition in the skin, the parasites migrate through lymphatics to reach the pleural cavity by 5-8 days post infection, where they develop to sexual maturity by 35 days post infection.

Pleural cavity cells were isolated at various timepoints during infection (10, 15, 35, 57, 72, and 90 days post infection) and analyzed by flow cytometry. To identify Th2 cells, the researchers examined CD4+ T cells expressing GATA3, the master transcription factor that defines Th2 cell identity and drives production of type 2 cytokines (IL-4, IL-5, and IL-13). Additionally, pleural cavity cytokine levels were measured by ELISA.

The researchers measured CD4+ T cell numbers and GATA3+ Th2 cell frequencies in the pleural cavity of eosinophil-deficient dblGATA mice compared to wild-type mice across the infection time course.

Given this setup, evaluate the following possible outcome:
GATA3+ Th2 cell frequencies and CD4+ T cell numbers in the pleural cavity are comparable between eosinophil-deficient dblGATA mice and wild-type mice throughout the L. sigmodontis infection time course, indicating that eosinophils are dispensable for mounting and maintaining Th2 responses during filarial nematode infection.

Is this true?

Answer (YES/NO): NO